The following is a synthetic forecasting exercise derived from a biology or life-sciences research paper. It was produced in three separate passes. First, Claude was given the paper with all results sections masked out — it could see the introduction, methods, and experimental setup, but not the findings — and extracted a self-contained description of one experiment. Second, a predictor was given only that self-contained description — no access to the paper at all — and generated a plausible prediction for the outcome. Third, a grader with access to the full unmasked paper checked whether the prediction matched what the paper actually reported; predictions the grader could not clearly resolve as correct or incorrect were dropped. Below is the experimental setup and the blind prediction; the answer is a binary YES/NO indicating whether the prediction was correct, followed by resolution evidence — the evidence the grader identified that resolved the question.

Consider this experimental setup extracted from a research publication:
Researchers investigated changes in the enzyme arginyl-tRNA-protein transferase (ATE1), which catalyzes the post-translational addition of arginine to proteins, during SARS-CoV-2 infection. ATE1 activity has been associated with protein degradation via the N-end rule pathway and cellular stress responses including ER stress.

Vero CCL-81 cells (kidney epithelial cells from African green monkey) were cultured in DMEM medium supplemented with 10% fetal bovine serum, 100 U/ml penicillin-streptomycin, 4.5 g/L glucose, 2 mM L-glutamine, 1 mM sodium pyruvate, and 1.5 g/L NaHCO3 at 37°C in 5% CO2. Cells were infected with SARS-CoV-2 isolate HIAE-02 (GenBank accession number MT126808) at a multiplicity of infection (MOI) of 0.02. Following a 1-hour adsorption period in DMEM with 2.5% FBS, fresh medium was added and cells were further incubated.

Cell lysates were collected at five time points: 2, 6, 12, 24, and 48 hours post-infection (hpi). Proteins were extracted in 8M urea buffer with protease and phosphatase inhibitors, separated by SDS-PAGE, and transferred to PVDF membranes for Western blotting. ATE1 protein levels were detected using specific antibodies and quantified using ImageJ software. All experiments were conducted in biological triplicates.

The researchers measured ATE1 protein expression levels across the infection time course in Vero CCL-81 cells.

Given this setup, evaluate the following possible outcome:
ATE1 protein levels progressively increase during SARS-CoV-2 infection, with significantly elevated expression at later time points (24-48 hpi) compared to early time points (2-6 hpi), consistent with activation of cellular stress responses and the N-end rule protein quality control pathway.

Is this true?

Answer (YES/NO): NO